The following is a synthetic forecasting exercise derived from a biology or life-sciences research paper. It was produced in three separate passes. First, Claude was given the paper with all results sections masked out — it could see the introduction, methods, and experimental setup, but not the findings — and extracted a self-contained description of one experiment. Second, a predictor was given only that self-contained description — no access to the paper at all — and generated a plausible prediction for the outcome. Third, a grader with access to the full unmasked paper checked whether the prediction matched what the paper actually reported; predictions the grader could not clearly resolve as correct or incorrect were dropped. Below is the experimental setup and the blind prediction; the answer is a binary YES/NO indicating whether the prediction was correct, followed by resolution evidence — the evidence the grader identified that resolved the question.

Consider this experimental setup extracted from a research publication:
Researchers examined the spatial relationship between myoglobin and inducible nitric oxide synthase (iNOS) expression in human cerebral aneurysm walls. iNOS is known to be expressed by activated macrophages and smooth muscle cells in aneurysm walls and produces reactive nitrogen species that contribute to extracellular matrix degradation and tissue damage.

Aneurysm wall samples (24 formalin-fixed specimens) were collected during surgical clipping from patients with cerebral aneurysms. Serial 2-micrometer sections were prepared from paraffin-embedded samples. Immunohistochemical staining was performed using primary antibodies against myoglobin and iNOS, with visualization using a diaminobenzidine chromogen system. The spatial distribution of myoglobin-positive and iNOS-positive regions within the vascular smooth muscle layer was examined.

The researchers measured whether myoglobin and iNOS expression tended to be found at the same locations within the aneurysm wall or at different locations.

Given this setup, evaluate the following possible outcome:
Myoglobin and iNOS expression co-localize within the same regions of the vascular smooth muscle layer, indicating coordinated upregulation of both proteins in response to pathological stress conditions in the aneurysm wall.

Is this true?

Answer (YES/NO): NO